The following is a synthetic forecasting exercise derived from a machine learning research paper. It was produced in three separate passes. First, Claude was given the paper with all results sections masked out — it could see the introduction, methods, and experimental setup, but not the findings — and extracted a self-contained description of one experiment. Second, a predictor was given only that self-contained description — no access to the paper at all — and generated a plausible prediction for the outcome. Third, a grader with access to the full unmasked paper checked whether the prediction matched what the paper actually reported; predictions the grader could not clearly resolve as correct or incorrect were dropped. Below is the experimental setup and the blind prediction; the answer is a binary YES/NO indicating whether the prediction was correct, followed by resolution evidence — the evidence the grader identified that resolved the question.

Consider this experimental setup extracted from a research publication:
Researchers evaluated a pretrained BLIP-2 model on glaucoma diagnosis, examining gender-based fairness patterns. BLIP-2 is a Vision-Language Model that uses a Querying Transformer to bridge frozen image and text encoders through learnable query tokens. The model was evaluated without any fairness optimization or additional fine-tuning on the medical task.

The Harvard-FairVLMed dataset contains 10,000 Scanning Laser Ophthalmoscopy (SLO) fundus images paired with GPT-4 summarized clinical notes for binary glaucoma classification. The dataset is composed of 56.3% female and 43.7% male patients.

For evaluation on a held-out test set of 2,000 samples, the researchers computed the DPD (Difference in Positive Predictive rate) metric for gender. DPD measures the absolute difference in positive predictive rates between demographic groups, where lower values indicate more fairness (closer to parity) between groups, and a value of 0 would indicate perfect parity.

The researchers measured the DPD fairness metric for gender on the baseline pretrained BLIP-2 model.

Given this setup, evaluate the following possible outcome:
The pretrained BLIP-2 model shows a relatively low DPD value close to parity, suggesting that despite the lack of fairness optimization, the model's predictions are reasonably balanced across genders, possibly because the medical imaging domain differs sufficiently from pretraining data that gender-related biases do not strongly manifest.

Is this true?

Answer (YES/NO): YES